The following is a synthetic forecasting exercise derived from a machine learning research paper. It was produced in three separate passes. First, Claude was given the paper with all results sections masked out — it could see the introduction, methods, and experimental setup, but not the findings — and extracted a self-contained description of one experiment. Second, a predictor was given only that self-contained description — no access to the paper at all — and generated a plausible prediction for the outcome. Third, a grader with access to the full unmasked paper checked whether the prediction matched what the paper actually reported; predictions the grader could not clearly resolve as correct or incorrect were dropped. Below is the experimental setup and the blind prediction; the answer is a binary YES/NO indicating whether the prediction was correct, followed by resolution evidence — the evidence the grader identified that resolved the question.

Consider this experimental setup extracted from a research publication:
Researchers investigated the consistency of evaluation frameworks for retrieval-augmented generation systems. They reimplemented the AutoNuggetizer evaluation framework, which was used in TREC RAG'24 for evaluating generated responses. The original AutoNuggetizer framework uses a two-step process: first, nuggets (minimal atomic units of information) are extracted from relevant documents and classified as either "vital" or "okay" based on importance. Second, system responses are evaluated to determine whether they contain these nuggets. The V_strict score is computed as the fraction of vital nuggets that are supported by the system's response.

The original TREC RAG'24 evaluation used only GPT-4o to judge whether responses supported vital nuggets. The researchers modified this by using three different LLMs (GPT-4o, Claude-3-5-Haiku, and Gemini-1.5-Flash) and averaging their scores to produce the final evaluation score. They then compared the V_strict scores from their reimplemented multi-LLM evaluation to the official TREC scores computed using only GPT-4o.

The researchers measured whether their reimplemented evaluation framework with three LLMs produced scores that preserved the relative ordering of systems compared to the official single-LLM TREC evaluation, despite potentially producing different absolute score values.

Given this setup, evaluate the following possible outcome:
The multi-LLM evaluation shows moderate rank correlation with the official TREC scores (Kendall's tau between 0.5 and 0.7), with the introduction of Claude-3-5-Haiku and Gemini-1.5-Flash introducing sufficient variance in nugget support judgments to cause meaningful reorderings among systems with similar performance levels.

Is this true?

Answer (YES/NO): NO